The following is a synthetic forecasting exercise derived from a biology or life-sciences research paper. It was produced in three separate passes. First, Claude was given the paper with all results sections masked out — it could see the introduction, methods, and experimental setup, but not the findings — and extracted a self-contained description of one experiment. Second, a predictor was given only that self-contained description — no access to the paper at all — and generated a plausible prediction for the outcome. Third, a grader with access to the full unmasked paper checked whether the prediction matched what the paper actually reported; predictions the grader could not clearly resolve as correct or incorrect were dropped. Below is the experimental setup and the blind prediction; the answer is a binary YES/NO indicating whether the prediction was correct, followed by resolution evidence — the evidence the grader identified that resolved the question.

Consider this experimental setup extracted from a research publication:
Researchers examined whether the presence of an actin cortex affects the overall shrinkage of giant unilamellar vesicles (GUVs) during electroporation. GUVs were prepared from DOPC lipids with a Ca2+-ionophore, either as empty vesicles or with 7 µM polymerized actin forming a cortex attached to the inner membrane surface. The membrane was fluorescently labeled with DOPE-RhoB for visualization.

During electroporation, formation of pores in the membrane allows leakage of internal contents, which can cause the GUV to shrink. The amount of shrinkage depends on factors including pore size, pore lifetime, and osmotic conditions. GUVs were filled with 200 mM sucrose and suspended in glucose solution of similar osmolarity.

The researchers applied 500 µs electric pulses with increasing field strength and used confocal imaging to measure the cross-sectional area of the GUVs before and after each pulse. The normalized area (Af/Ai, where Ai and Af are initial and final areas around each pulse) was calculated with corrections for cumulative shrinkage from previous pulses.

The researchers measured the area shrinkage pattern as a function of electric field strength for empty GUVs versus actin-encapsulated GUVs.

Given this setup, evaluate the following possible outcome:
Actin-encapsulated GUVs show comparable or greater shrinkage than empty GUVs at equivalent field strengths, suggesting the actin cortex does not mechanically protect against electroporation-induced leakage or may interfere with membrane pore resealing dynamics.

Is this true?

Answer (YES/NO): NO